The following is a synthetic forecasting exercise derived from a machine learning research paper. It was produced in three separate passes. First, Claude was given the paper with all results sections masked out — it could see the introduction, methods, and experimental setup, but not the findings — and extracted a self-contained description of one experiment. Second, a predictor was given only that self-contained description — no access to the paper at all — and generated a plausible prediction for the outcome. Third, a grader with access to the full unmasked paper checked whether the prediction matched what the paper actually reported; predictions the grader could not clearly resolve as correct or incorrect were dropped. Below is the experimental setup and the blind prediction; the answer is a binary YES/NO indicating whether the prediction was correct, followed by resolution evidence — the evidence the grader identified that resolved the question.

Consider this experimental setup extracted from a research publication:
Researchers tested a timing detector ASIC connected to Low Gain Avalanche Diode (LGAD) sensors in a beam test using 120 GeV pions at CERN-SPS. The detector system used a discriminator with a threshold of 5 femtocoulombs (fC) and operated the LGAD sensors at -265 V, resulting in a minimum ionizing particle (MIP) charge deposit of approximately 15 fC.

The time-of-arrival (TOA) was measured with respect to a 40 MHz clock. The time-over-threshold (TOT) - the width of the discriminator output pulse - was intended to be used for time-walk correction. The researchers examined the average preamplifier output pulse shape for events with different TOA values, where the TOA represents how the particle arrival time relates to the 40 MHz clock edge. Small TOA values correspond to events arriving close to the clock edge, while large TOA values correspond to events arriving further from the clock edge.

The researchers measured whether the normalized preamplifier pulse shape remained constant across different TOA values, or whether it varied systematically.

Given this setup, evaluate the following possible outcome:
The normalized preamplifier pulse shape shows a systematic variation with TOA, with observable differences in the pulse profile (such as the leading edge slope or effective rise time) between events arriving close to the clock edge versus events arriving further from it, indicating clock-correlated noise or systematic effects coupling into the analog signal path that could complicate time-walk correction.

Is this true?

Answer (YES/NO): YES